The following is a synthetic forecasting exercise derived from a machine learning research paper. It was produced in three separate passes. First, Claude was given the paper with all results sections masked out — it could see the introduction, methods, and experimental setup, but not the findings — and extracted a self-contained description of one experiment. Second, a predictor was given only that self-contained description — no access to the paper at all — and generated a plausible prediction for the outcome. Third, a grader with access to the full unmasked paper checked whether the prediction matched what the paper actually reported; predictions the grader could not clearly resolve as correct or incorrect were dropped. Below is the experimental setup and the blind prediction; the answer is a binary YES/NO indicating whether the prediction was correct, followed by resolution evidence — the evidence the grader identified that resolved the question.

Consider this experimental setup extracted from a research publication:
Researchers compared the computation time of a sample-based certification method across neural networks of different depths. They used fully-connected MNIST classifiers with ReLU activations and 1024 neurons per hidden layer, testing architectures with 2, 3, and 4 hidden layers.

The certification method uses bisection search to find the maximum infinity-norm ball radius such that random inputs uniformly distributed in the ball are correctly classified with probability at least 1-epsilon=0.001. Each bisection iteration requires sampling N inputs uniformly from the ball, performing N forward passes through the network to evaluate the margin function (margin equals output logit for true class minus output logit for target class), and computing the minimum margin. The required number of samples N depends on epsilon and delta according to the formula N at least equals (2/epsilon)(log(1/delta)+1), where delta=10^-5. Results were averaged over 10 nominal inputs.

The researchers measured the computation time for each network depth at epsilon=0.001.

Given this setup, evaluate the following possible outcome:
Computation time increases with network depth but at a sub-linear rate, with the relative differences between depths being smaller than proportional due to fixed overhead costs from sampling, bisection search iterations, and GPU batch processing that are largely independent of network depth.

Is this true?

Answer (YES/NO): NO